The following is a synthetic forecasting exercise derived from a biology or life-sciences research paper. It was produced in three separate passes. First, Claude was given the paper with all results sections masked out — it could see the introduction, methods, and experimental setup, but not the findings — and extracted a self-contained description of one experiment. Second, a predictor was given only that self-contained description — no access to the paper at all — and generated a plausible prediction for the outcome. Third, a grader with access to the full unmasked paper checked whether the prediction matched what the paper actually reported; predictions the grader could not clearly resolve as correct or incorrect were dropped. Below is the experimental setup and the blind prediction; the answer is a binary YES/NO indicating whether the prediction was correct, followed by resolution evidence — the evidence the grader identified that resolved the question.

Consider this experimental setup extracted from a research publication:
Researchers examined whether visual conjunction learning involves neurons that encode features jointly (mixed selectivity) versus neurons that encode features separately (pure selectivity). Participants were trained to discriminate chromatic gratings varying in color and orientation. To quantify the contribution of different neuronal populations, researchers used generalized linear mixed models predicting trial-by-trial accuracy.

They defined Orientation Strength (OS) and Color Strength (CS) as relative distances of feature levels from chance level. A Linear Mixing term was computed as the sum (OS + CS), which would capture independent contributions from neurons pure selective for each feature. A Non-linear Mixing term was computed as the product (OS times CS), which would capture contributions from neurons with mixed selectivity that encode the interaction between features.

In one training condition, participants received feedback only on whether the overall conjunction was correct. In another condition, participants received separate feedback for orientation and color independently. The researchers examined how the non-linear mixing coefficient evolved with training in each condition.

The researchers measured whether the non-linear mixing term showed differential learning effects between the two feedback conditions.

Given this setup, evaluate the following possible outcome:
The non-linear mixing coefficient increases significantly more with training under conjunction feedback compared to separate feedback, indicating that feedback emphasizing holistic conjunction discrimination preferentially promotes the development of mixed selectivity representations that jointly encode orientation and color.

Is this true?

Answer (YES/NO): YES